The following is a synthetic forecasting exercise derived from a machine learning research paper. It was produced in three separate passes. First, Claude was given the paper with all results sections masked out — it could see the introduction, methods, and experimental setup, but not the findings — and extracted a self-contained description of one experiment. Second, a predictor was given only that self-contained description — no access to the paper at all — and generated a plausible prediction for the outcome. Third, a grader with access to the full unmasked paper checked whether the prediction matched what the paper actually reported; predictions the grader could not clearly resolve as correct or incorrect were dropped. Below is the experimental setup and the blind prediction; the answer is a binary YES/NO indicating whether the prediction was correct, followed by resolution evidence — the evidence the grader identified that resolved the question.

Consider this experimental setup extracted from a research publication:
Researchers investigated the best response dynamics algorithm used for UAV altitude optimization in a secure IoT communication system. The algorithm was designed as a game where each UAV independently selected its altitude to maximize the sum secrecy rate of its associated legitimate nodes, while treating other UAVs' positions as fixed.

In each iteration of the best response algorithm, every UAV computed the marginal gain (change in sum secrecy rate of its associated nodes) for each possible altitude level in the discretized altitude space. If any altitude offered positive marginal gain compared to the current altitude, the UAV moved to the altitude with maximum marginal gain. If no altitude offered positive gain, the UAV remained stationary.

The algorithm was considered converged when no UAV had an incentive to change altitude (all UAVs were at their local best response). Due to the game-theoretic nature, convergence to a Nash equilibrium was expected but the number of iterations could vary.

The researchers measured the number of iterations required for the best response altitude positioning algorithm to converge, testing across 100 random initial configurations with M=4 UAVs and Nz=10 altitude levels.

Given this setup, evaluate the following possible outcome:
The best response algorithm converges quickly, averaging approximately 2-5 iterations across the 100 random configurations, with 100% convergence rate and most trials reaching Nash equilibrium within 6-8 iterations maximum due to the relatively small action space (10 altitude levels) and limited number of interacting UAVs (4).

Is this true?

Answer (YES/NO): NO